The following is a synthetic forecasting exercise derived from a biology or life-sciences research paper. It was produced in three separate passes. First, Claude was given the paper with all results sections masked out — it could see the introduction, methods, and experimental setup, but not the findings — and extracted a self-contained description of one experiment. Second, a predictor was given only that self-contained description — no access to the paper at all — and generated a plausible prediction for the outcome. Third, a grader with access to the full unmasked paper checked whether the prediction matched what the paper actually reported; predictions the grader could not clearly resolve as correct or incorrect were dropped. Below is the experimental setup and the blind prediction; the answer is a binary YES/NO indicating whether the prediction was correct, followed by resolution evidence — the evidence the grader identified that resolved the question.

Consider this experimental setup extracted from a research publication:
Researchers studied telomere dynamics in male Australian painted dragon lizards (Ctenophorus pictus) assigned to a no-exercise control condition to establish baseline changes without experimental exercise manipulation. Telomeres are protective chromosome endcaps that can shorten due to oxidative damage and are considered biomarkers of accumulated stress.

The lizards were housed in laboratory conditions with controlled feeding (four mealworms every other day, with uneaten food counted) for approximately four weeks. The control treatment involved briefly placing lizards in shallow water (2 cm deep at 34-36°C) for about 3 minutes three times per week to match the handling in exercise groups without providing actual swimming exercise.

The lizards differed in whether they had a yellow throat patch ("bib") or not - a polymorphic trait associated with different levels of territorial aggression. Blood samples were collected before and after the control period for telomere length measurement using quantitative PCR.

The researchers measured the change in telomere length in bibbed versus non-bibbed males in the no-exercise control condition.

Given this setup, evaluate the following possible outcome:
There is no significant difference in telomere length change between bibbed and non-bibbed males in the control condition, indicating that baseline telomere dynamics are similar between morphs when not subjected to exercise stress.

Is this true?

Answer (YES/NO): NO